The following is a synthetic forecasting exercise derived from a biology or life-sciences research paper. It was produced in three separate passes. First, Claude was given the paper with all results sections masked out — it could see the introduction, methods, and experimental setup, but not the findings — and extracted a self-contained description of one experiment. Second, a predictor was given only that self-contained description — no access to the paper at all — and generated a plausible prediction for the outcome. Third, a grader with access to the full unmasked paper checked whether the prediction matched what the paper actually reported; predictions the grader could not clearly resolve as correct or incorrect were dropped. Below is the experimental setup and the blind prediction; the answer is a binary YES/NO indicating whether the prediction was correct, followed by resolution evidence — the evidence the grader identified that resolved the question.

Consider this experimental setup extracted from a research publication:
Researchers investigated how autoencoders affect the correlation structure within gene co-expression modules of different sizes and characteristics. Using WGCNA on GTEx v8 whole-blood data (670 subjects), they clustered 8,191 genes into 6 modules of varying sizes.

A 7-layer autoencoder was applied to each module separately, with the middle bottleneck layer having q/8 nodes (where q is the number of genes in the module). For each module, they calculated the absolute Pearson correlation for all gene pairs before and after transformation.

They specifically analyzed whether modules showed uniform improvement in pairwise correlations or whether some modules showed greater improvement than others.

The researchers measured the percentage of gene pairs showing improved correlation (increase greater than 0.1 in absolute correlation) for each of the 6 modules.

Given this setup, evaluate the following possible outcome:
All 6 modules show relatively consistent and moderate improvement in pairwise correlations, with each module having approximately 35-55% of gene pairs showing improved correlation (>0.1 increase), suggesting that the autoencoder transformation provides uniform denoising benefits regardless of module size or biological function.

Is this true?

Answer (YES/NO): NO